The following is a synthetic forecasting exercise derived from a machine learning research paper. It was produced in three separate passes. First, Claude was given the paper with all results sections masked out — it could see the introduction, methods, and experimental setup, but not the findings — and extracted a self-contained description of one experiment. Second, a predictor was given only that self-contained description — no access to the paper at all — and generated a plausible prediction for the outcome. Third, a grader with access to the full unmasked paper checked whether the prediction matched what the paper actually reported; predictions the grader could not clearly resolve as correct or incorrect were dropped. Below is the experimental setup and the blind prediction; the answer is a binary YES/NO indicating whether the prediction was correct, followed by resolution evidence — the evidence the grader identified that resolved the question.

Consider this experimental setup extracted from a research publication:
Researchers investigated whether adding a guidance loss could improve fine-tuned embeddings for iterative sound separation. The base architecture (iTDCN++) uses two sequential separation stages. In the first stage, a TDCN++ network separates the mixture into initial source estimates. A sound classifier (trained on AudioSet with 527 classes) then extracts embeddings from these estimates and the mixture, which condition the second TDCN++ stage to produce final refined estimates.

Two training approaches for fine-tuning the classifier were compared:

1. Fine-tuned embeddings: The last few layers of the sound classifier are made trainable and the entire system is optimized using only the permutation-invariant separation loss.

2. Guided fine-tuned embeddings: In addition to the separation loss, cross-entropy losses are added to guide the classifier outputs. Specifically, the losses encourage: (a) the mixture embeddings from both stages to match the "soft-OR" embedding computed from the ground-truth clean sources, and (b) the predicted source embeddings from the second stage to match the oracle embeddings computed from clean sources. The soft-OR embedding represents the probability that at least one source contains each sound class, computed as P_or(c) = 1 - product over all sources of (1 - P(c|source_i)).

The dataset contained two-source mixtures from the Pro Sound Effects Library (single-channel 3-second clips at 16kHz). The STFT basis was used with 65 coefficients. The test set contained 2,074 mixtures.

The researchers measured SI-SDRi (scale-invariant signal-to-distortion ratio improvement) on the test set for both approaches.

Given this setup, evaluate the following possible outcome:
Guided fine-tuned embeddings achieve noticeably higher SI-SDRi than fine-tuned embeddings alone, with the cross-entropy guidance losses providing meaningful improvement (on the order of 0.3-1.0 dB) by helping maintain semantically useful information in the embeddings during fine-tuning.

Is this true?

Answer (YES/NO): NO